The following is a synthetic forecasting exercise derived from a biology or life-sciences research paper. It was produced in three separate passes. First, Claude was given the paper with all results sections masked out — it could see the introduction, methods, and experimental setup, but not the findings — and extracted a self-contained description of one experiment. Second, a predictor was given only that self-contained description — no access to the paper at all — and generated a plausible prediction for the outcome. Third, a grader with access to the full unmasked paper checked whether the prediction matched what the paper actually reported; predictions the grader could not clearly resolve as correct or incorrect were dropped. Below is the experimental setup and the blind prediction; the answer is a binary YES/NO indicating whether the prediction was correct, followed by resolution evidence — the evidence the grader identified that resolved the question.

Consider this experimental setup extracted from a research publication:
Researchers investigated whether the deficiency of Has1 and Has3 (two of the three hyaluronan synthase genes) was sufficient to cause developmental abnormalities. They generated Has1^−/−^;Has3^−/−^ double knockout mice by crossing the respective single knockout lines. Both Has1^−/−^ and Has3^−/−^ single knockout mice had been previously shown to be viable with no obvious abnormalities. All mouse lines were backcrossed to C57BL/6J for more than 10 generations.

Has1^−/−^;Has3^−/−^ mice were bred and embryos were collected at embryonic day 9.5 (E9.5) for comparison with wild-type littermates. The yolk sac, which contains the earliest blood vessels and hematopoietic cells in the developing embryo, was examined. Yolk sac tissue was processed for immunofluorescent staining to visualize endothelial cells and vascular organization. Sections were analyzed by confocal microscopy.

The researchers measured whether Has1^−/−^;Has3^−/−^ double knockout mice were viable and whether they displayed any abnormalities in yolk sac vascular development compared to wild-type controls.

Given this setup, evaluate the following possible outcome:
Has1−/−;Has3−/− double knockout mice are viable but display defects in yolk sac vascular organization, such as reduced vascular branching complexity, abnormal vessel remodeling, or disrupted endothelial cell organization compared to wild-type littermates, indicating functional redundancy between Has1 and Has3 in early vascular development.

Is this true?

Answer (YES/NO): NO